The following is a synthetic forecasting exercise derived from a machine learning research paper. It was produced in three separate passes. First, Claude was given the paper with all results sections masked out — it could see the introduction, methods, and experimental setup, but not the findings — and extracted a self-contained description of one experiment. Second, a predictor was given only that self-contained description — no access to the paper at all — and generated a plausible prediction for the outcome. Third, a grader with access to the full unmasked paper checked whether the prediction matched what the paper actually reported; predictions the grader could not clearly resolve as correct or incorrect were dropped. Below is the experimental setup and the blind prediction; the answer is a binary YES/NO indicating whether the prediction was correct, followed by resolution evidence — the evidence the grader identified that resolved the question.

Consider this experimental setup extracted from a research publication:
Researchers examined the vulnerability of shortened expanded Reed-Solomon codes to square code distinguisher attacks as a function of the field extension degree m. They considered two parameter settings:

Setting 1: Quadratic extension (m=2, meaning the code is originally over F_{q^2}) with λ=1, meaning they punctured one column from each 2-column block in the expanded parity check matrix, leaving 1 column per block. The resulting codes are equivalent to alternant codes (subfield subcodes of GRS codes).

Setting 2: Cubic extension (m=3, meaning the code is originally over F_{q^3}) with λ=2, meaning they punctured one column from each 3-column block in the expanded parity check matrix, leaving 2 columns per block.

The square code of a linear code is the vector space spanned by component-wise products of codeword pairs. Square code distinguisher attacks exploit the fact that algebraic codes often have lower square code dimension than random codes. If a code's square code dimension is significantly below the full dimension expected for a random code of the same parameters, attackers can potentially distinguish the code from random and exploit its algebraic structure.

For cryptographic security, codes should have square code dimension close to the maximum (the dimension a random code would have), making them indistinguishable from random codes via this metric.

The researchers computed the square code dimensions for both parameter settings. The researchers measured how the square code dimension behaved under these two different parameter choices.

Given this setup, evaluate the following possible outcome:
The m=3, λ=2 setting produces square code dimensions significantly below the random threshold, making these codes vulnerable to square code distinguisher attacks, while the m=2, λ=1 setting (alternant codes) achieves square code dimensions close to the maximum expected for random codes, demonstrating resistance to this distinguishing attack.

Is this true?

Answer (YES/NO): NO